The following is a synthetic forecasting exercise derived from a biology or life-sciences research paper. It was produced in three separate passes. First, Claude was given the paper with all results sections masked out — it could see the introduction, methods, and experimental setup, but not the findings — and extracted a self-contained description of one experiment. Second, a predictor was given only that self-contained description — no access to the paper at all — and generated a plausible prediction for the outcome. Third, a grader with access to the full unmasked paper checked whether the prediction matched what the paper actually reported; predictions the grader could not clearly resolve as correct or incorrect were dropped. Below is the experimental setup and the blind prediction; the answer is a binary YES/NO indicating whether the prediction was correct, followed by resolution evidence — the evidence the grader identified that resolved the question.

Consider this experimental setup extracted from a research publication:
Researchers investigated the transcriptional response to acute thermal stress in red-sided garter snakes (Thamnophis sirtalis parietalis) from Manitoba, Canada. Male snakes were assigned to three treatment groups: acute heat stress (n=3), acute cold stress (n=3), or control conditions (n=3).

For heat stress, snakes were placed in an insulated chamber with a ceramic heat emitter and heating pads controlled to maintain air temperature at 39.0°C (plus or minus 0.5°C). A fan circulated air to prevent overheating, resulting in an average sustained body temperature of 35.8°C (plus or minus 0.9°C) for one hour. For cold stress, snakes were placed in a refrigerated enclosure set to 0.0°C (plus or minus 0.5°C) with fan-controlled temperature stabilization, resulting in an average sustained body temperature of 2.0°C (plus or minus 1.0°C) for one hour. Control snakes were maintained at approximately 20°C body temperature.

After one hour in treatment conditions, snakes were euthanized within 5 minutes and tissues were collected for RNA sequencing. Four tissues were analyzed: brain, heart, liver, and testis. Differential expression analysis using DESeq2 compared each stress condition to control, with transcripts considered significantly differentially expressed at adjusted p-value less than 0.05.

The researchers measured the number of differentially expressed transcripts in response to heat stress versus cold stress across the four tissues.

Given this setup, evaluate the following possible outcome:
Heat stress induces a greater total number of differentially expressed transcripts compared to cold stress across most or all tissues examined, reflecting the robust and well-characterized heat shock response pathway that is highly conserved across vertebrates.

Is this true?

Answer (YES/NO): YES